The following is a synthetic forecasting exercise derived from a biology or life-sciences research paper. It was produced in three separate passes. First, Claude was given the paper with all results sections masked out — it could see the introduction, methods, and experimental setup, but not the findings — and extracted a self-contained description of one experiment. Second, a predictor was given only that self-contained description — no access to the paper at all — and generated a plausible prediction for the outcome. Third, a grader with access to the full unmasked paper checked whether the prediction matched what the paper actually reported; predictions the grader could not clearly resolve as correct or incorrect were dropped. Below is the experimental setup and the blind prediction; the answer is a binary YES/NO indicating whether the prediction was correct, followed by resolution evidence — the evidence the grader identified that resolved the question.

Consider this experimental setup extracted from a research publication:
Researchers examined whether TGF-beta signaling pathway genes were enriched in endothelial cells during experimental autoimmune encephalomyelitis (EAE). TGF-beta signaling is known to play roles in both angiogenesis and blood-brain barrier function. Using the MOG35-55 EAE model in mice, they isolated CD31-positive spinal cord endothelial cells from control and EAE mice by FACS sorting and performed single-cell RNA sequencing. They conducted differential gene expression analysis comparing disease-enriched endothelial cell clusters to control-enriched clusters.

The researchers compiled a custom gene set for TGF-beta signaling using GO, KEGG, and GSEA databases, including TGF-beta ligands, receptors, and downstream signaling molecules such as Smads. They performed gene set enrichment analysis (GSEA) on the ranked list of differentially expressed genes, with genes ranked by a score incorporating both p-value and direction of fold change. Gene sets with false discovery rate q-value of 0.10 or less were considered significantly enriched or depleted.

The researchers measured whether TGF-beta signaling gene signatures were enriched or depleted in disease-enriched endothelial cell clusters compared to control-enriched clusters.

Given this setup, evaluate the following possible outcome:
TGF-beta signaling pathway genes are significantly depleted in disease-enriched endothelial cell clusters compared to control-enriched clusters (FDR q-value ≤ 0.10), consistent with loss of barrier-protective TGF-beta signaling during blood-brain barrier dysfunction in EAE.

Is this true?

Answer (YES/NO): NO